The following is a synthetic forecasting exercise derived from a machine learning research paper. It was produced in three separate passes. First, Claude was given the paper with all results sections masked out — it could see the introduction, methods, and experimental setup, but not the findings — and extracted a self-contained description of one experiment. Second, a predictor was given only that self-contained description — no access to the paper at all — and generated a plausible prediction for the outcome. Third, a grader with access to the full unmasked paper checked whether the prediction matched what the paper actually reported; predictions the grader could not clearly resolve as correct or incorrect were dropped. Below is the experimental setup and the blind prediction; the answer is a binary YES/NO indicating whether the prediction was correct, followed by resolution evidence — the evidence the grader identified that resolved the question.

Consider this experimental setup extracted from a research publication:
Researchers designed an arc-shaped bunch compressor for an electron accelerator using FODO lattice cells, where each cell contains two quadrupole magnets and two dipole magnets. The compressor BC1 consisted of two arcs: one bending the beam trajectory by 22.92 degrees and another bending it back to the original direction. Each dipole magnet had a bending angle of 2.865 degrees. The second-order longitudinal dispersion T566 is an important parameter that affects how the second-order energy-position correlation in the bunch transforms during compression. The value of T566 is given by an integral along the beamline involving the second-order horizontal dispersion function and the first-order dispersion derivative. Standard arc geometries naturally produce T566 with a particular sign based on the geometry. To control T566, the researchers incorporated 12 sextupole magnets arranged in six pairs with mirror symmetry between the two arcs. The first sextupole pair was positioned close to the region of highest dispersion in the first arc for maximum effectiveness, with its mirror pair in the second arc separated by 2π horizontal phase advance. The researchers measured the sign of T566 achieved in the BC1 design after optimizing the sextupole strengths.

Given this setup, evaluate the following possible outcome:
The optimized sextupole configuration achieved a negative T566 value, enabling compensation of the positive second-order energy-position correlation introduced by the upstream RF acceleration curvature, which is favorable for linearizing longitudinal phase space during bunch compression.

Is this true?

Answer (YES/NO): NO